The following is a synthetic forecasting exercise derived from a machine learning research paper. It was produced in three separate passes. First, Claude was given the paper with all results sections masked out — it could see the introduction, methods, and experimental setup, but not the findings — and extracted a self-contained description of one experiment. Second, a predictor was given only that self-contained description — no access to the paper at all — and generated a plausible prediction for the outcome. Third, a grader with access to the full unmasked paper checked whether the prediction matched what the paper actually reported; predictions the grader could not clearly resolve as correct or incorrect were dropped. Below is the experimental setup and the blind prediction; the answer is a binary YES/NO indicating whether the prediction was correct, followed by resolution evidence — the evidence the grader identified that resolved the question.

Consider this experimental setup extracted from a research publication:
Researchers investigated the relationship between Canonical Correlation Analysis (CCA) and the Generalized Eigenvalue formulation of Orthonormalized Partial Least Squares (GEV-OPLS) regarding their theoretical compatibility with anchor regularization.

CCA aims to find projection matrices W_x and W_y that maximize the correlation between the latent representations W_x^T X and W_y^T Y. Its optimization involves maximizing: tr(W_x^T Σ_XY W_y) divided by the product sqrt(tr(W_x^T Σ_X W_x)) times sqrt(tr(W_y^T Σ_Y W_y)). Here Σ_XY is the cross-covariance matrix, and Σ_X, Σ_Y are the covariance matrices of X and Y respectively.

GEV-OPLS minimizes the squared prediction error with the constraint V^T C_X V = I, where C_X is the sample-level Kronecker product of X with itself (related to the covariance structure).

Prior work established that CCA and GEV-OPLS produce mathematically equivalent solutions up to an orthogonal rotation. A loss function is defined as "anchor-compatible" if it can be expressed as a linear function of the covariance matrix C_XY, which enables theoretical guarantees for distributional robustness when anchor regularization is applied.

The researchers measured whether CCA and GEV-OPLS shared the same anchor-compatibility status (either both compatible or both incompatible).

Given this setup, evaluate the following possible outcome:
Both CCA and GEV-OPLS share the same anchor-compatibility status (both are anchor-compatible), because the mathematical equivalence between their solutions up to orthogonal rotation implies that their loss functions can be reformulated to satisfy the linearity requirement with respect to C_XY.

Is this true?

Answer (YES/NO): NO